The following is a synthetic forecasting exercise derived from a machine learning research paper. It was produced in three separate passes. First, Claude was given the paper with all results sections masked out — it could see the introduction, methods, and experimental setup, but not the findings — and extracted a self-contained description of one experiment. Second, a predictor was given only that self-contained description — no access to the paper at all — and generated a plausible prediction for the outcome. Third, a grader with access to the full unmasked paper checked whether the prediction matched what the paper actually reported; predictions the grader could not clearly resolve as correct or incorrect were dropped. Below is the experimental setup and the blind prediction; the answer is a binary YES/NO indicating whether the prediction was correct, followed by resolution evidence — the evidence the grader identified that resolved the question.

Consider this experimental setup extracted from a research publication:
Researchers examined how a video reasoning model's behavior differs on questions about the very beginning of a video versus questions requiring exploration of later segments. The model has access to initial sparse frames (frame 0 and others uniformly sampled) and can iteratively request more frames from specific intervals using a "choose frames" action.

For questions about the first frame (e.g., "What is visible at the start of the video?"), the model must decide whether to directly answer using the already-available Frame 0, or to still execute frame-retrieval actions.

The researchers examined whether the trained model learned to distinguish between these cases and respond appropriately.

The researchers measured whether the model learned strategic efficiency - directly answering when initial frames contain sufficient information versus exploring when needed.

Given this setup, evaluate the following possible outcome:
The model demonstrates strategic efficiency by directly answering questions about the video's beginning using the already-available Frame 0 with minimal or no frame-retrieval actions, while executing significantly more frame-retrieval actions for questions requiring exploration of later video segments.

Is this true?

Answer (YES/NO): YES